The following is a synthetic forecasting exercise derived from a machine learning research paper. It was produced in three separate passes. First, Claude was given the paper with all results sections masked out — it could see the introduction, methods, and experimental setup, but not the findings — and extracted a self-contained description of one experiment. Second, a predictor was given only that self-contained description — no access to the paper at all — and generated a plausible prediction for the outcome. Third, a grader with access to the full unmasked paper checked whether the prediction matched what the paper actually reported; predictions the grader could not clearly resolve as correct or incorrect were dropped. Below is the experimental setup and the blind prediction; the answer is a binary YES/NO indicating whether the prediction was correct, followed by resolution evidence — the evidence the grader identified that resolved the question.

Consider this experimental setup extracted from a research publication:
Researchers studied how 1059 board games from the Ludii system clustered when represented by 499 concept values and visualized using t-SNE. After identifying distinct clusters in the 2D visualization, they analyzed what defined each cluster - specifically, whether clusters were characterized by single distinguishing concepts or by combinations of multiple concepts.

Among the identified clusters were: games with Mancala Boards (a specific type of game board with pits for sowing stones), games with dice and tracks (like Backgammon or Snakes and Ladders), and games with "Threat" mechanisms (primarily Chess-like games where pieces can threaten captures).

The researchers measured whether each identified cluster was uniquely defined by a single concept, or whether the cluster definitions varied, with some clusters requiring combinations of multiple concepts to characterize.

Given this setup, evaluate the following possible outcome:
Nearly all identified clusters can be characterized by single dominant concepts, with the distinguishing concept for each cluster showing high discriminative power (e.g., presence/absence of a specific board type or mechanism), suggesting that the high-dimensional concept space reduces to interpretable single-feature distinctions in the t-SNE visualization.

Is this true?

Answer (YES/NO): NO